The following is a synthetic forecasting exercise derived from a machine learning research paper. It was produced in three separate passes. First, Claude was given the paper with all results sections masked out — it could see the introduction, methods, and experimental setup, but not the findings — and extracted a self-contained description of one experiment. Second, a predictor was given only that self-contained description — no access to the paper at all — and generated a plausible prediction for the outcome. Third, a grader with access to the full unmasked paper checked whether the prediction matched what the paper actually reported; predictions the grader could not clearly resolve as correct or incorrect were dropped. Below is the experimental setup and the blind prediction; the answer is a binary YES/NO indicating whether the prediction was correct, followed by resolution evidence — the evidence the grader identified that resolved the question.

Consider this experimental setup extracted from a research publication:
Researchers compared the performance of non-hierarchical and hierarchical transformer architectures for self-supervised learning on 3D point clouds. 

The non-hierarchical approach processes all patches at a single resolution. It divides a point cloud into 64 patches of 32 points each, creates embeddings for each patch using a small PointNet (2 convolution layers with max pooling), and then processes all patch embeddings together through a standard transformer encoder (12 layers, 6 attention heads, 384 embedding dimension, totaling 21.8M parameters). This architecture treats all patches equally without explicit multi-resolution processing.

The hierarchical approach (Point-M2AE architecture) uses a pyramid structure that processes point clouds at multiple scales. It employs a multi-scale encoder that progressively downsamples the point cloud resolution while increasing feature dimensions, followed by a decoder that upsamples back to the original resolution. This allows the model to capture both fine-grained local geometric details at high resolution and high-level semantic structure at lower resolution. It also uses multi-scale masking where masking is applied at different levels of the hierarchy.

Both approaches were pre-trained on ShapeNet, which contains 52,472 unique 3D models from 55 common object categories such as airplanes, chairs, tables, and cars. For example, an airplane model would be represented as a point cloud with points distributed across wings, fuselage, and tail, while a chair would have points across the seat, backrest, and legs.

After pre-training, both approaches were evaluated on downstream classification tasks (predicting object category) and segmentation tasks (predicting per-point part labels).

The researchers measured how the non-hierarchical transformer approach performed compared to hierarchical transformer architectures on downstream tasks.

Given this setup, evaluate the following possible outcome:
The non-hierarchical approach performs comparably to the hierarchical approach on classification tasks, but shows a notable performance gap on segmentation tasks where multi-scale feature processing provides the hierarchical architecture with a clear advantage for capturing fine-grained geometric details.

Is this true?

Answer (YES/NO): NO